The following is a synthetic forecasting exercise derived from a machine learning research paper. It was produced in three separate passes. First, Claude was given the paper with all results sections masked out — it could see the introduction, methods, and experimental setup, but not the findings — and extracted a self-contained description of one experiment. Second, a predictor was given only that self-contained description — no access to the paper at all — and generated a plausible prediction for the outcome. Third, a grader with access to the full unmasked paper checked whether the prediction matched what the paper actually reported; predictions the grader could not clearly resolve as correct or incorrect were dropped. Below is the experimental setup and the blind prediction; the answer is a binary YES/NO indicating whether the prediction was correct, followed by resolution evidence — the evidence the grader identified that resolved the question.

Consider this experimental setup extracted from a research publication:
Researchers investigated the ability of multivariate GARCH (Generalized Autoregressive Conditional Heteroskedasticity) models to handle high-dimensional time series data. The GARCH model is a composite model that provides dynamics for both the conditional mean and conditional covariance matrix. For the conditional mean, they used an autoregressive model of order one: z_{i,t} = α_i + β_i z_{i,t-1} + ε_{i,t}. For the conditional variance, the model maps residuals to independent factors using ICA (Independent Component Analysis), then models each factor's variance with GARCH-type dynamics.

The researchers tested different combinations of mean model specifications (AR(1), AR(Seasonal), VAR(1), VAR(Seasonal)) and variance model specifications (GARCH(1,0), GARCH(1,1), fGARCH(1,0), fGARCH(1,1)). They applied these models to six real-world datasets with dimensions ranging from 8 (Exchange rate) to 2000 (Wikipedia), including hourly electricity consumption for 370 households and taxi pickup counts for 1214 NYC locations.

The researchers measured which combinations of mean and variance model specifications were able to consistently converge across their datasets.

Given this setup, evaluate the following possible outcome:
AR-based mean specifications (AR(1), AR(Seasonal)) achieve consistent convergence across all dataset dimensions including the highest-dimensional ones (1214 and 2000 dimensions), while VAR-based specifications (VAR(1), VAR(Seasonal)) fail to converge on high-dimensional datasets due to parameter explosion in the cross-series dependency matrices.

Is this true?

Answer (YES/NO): NO